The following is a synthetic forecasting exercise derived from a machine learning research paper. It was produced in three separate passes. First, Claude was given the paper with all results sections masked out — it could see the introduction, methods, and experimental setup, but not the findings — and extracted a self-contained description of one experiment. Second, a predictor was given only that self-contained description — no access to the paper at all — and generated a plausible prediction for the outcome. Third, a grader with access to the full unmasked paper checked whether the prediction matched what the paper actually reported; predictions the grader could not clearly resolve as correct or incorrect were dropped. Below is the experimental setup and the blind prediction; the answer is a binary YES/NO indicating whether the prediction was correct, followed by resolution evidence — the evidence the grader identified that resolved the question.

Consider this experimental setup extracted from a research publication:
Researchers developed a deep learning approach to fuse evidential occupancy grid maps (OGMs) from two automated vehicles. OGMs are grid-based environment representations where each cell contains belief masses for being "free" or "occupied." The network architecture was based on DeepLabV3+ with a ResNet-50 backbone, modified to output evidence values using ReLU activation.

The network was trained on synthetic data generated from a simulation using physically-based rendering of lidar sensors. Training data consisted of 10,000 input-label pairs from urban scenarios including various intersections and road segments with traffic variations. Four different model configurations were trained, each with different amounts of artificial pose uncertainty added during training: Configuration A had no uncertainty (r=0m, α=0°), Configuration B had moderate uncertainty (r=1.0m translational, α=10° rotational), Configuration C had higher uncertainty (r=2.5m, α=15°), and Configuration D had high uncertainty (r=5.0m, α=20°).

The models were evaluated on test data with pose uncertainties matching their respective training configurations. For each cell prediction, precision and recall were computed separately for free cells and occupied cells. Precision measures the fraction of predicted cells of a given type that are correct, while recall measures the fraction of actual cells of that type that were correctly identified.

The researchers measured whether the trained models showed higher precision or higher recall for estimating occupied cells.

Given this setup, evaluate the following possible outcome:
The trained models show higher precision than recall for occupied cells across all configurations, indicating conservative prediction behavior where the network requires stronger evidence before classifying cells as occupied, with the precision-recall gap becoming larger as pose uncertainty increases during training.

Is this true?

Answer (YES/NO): NO